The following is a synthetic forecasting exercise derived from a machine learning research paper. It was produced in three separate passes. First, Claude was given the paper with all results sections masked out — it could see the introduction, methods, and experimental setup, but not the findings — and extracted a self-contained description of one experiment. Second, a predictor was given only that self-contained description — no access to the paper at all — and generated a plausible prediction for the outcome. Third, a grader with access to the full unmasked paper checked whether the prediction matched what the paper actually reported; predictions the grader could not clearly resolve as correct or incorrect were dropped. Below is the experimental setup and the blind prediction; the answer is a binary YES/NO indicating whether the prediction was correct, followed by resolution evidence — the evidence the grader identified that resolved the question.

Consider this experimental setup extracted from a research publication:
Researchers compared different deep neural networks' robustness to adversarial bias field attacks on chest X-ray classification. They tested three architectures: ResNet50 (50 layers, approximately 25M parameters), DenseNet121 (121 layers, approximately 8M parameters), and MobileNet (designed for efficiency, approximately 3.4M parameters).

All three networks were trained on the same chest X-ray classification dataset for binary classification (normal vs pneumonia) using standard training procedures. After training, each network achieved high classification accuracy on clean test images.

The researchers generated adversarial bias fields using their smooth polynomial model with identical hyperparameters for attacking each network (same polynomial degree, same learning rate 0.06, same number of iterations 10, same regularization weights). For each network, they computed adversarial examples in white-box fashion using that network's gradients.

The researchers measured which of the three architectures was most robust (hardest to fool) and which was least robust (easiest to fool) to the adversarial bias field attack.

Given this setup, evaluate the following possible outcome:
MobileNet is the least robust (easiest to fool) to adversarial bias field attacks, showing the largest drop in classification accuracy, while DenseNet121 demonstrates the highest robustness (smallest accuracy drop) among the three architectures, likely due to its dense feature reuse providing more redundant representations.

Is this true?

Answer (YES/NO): NO